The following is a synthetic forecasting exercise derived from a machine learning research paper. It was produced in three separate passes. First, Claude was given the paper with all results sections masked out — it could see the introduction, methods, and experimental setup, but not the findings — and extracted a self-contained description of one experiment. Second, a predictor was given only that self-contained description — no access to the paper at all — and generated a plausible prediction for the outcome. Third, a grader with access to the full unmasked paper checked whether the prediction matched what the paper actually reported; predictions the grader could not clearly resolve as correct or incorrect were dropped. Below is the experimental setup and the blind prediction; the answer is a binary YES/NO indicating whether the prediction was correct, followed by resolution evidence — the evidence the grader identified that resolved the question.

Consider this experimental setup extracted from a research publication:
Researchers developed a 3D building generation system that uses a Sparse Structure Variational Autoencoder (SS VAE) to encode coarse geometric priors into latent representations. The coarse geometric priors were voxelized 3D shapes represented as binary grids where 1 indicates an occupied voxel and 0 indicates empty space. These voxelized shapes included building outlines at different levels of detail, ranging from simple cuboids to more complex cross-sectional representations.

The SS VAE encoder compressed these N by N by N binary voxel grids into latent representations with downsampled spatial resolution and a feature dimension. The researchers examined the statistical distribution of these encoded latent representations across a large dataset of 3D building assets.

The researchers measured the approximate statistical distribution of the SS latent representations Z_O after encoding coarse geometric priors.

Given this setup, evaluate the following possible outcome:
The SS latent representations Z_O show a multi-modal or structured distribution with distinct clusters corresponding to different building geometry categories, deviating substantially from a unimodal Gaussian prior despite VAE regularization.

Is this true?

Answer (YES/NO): NO